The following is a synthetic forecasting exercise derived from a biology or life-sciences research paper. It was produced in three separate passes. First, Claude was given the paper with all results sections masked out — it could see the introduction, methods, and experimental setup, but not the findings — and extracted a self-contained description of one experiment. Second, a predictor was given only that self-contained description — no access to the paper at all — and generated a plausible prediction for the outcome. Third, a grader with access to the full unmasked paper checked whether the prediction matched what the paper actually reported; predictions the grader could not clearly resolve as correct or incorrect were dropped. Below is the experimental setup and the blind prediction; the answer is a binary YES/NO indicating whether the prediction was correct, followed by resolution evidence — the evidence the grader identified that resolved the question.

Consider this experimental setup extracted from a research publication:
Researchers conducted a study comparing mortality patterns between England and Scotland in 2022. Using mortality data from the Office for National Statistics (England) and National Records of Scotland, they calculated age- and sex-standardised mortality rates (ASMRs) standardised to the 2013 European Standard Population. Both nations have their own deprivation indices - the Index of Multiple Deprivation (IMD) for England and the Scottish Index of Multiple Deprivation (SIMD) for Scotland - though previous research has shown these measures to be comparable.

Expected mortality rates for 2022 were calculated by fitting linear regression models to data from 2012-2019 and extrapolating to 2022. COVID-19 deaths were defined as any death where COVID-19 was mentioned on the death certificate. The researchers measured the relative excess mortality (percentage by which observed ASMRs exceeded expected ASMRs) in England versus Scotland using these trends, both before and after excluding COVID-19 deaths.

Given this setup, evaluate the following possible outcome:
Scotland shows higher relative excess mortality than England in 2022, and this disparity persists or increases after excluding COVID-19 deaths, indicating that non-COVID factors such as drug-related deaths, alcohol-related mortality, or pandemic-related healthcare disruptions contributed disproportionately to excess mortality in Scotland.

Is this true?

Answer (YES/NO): NO